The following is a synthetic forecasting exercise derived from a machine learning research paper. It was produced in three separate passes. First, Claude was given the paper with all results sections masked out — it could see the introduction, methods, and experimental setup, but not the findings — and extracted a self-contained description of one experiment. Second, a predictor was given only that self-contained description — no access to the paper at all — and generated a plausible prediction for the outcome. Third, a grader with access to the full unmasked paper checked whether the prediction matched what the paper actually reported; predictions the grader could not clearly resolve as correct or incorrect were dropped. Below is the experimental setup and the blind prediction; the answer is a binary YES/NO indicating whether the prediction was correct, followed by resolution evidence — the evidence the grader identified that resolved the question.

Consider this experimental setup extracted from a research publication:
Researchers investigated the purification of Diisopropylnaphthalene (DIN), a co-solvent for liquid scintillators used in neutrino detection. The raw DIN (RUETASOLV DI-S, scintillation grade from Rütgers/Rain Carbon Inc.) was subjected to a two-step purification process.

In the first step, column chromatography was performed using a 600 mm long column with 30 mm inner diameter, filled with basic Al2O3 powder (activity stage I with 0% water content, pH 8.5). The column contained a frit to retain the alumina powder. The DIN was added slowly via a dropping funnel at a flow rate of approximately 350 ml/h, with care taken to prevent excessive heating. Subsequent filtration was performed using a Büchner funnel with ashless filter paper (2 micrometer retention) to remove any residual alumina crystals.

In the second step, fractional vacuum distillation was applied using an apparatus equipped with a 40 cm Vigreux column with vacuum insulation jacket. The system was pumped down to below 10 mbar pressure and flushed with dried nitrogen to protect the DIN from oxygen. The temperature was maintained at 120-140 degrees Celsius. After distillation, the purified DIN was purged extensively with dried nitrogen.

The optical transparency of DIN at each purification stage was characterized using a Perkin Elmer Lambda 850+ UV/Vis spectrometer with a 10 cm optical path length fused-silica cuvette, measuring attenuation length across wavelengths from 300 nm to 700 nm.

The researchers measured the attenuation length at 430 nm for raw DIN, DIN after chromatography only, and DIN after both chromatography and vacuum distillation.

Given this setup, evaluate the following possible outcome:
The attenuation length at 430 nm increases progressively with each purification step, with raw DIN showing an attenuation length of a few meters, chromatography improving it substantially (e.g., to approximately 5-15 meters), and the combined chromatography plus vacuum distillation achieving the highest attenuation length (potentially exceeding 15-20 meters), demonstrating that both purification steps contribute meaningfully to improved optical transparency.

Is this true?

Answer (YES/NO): NO